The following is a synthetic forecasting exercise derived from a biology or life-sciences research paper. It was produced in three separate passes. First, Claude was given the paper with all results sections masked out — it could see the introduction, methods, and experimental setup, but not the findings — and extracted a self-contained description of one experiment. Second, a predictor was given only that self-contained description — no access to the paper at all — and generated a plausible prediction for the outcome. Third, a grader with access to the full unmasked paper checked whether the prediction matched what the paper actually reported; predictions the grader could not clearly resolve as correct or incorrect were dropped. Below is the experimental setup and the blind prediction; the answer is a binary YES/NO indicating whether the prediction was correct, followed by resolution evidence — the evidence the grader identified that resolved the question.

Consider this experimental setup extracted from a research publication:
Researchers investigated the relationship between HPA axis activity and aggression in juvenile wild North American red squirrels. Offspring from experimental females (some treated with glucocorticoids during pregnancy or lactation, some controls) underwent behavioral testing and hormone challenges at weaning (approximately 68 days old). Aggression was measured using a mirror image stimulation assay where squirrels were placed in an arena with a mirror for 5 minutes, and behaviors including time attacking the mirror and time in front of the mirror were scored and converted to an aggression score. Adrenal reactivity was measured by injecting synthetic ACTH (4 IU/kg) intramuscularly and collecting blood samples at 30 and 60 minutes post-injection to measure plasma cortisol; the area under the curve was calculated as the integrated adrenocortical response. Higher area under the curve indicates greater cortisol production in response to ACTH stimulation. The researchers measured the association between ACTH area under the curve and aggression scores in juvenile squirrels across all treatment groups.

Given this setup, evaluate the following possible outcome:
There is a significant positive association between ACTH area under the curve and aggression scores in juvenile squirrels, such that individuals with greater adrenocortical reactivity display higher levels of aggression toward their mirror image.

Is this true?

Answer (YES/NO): NO